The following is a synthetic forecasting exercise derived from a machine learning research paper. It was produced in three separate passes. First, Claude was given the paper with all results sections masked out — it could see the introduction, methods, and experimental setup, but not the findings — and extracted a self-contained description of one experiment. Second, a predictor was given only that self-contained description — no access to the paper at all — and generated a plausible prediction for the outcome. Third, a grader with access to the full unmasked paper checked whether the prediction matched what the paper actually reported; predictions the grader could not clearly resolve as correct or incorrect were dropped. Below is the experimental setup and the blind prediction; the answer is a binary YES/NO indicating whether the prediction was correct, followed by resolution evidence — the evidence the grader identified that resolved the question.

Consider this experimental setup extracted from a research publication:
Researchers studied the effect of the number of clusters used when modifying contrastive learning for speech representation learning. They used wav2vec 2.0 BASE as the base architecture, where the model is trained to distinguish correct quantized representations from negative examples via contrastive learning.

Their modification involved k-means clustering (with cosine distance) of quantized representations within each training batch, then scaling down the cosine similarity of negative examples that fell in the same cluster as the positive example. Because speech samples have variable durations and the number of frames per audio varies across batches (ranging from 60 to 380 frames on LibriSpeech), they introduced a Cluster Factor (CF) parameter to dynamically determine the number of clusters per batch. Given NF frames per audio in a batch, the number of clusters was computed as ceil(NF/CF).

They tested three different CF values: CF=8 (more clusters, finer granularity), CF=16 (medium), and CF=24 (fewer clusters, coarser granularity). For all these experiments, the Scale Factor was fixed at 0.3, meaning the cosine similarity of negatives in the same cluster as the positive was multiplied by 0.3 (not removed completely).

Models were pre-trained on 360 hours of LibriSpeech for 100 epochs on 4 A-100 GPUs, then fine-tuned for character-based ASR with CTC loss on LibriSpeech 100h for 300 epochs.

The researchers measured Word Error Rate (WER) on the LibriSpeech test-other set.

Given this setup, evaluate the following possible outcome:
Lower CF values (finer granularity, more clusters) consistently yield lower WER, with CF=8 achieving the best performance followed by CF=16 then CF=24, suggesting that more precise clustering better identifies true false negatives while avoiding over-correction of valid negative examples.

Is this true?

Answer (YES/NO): NO